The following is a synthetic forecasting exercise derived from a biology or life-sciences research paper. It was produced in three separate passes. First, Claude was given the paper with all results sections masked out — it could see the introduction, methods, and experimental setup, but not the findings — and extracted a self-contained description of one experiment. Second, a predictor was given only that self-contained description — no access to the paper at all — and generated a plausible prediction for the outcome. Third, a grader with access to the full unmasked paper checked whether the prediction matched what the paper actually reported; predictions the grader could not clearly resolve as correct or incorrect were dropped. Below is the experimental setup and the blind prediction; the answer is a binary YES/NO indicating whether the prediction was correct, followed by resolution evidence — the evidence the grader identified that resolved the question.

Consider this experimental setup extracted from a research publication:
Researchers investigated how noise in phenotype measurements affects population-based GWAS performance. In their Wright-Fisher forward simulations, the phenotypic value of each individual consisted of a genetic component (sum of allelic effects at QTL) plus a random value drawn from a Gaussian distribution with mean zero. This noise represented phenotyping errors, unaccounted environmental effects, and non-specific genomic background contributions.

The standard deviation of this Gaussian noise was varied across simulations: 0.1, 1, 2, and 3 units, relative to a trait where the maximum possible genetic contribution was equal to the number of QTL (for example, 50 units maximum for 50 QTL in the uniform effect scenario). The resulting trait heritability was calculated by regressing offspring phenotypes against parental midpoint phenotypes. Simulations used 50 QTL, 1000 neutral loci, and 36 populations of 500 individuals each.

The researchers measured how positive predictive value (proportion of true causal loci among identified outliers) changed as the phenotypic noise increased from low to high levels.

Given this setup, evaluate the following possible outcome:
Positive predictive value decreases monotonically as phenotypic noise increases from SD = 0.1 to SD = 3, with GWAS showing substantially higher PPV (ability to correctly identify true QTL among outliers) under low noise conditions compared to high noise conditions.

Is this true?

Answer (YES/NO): NO